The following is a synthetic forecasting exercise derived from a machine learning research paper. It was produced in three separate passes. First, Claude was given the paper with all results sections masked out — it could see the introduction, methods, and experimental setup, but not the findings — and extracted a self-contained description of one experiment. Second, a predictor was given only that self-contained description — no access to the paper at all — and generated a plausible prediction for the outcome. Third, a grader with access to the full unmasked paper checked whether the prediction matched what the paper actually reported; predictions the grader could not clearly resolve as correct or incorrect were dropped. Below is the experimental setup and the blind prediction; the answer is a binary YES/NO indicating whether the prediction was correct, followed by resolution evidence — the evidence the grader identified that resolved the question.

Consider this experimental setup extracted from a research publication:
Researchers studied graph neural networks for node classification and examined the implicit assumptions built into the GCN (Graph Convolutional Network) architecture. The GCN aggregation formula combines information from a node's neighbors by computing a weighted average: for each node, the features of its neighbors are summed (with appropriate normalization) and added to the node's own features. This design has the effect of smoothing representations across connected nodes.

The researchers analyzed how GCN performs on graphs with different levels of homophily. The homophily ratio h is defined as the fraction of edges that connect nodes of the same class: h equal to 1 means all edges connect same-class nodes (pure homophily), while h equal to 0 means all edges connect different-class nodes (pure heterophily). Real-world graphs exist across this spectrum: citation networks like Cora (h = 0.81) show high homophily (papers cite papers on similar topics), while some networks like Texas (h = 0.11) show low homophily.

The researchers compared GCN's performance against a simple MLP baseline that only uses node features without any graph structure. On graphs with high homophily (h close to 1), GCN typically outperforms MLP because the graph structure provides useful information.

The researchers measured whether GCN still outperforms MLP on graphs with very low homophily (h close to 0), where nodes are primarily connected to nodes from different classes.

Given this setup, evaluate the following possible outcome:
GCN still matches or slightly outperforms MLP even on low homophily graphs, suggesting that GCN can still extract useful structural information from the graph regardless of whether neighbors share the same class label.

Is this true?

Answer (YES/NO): NO